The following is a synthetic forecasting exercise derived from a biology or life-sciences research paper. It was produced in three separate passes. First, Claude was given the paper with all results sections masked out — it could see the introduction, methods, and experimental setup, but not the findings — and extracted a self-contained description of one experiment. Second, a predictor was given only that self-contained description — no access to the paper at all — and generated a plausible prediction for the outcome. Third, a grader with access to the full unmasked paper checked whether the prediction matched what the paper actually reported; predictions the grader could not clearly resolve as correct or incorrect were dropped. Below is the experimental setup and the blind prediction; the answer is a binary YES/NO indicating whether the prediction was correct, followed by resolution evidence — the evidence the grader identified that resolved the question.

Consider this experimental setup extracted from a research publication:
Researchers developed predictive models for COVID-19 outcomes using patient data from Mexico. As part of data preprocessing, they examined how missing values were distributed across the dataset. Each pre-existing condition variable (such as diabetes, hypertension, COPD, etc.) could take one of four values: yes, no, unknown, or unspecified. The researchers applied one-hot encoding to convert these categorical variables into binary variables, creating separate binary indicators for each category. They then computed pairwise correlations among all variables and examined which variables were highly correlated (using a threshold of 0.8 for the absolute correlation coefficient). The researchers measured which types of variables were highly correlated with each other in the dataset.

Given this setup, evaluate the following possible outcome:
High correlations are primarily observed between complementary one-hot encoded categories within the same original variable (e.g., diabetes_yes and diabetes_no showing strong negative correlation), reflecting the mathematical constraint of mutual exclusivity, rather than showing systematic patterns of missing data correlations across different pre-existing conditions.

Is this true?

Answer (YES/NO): NO